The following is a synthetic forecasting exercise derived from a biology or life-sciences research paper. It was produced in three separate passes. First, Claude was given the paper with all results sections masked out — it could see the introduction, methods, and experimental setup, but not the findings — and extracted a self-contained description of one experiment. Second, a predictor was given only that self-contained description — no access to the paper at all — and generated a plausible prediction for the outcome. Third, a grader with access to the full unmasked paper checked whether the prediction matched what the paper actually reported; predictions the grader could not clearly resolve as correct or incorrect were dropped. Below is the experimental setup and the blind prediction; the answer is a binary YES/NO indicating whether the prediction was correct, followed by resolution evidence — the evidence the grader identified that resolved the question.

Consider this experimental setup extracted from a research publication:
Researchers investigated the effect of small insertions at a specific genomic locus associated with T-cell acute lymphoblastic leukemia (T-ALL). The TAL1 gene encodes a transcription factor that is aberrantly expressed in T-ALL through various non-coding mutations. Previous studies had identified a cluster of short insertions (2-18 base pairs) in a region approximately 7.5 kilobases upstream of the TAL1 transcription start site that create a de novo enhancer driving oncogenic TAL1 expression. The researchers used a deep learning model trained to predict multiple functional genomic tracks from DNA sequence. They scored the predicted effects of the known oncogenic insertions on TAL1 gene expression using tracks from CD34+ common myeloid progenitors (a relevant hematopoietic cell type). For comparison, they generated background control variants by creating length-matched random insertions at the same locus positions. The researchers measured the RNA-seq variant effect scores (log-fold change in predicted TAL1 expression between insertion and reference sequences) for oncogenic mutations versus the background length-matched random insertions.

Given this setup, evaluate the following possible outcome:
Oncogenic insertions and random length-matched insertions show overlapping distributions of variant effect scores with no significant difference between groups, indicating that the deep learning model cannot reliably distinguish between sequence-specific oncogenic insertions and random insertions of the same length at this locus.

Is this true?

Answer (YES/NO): NO